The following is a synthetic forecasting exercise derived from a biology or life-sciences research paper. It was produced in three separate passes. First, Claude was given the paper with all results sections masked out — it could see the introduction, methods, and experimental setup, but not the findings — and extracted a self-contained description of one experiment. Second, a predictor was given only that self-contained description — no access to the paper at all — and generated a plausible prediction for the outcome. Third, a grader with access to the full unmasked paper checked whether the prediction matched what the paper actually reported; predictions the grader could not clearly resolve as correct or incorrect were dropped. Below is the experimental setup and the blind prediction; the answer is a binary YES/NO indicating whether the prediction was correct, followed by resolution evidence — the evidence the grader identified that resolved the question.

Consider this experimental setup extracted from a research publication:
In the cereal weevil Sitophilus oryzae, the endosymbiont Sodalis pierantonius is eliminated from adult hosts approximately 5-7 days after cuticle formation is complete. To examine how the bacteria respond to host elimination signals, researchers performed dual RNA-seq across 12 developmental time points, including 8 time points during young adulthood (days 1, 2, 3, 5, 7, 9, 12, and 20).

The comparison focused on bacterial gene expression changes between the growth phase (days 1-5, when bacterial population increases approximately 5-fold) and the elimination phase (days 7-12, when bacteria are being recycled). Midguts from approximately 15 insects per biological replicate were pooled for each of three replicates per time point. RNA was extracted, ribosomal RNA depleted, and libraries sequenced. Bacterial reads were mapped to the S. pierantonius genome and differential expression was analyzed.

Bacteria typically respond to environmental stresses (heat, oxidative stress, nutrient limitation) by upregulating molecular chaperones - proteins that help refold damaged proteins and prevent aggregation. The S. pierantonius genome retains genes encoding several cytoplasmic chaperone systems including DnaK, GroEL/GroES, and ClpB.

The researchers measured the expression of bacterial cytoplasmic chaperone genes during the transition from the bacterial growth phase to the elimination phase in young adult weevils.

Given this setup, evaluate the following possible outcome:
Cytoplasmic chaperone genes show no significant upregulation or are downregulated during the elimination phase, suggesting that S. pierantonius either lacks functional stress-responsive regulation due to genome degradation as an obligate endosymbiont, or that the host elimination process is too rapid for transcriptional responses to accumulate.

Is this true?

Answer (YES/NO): NO